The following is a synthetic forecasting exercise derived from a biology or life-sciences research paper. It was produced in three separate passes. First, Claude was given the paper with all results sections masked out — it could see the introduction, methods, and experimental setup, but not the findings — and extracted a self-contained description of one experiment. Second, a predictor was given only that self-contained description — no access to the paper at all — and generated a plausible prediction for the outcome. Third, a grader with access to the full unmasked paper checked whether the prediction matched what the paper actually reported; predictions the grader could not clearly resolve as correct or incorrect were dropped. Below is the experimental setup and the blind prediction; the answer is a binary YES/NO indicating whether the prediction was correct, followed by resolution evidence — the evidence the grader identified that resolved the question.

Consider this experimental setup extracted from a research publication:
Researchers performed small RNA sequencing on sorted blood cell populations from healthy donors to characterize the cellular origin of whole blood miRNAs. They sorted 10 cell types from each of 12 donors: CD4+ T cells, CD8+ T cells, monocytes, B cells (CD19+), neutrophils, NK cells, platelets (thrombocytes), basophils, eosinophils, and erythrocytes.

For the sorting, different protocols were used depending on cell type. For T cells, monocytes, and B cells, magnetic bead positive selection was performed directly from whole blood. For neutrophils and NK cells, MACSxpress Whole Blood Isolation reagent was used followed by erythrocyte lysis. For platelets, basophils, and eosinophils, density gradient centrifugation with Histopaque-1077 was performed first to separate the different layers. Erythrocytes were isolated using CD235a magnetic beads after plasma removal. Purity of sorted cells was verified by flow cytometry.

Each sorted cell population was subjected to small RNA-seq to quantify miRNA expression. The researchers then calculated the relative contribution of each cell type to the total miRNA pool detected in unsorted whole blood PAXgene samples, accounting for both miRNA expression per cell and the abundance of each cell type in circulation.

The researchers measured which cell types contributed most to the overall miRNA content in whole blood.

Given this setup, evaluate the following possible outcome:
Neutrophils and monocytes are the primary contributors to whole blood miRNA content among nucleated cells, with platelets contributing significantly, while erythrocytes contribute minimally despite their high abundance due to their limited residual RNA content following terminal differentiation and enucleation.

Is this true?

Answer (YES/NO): NO